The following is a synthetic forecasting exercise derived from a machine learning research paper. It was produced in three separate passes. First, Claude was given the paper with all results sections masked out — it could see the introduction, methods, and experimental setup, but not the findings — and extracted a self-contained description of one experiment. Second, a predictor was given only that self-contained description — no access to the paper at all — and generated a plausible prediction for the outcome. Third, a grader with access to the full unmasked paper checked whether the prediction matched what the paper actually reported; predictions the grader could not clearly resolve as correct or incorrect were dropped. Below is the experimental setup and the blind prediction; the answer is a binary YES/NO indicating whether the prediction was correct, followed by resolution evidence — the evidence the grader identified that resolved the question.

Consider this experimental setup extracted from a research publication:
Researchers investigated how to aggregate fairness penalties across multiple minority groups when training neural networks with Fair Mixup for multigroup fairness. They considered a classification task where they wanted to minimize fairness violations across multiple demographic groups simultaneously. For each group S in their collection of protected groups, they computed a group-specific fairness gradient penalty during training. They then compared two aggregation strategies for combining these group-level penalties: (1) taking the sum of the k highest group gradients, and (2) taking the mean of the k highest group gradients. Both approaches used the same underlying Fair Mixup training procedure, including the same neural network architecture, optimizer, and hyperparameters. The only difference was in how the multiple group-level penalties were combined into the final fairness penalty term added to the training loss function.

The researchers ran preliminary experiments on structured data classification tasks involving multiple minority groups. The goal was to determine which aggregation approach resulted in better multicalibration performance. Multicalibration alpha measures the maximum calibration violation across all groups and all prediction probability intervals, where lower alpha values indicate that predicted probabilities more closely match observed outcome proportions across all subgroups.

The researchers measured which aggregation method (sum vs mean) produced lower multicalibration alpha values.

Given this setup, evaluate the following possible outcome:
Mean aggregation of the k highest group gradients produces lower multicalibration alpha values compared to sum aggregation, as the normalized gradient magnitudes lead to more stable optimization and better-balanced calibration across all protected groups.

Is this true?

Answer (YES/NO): YES